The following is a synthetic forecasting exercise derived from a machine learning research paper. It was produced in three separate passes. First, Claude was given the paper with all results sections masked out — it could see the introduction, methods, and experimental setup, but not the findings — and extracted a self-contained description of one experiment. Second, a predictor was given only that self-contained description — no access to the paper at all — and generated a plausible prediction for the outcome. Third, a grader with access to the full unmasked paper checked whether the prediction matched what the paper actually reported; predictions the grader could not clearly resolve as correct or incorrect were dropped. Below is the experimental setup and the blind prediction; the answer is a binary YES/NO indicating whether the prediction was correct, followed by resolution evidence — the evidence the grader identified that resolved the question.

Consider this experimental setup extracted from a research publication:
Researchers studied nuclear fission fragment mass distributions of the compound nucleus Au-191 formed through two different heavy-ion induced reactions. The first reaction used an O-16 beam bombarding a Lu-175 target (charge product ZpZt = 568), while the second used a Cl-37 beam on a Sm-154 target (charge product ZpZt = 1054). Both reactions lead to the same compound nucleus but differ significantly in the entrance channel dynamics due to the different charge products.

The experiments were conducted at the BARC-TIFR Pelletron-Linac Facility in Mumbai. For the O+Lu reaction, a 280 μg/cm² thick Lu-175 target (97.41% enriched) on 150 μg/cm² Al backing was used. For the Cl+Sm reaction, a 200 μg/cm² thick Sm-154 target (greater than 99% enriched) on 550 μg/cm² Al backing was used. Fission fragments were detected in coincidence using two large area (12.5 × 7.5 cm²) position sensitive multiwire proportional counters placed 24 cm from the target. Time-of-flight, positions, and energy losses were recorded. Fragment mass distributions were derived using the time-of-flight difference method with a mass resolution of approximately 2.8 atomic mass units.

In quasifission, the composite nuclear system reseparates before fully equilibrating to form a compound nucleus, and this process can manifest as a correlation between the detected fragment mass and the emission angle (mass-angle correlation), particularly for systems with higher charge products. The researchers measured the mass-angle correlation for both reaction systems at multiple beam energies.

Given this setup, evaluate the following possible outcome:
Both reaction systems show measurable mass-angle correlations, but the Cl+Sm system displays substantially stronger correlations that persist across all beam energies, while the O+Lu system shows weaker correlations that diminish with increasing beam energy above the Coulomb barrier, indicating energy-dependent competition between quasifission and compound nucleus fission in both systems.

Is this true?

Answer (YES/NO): NO